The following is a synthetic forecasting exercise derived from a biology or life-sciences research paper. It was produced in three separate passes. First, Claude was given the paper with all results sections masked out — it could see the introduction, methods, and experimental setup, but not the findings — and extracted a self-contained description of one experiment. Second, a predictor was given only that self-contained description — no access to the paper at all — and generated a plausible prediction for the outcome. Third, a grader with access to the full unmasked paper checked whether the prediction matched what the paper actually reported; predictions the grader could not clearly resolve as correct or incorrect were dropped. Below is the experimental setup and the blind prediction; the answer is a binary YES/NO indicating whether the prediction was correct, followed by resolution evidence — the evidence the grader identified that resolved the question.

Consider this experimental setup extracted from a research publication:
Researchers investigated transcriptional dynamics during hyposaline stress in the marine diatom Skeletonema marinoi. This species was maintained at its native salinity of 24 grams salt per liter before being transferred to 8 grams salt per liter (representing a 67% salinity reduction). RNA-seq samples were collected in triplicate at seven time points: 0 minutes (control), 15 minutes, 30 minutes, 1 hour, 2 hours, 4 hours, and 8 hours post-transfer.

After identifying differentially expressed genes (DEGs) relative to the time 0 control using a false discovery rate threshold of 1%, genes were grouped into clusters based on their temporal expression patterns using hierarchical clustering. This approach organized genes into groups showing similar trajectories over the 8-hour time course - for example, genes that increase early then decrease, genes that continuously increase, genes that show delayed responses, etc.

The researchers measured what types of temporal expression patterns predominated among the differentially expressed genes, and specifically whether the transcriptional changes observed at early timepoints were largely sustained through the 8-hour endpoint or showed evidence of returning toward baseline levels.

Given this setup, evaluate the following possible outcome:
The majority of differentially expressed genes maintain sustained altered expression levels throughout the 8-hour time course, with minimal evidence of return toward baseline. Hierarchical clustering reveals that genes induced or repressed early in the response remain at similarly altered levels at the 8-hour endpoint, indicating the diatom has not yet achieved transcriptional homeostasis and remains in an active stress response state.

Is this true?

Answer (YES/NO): NO